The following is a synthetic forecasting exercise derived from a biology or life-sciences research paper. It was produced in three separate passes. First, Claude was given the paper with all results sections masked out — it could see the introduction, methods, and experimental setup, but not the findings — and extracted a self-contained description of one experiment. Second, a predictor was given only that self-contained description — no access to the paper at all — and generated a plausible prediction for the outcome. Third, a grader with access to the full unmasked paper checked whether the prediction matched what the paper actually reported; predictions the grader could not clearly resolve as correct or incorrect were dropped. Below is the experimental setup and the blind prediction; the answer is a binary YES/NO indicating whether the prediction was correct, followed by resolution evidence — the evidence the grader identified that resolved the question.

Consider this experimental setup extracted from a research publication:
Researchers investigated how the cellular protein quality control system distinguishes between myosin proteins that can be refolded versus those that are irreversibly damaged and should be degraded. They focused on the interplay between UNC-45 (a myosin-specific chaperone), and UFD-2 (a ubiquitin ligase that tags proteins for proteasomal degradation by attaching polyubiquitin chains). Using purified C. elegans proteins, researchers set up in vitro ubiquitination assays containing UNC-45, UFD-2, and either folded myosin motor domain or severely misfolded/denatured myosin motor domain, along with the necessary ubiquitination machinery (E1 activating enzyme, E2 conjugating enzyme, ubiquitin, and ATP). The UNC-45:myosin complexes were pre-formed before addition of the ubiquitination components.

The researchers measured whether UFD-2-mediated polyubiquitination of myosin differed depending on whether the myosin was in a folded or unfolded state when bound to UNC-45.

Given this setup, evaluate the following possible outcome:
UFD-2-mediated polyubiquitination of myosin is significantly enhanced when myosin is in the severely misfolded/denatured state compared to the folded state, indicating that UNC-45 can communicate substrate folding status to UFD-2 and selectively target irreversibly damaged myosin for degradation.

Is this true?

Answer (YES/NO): YES